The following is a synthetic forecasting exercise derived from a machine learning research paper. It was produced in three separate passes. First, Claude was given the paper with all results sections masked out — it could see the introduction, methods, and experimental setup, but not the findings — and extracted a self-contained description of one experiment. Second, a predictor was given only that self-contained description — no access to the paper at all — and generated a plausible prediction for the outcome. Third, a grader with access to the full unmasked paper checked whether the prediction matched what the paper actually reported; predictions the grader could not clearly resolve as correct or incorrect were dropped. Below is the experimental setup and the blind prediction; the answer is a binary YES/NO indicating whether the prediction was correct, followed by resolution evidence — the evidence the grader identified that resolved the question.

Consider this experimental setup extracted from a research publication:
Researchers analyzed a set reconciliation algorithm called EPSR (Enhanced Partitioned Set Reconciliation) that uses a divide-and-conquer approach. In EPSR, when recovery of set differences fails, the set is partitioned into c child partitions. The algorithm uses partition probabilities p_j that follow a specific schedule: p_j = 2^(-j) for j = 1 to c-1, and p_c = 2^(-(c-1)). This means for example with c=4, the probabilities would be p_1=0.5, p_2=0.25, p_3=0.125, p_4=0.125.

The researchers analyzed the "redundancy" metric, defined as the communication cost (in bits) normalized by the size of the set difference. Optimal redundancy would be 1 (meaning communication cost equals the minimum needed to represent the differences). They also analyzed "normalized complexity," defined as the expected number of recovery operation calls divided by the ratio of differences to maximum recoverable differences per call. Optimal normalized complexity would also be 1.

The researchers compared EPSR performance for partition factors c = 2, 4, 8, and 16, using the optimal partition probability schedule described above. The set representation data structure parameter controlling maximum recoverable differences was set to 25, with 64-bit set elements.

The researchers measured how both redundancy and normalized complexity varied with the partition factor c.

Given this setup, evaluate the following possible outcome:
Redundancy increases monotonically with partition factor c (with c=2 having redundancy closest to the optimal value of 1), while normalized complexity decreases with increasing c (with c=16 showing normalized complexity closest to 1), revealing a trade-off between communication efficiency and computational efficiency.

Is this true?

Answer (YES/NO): NO